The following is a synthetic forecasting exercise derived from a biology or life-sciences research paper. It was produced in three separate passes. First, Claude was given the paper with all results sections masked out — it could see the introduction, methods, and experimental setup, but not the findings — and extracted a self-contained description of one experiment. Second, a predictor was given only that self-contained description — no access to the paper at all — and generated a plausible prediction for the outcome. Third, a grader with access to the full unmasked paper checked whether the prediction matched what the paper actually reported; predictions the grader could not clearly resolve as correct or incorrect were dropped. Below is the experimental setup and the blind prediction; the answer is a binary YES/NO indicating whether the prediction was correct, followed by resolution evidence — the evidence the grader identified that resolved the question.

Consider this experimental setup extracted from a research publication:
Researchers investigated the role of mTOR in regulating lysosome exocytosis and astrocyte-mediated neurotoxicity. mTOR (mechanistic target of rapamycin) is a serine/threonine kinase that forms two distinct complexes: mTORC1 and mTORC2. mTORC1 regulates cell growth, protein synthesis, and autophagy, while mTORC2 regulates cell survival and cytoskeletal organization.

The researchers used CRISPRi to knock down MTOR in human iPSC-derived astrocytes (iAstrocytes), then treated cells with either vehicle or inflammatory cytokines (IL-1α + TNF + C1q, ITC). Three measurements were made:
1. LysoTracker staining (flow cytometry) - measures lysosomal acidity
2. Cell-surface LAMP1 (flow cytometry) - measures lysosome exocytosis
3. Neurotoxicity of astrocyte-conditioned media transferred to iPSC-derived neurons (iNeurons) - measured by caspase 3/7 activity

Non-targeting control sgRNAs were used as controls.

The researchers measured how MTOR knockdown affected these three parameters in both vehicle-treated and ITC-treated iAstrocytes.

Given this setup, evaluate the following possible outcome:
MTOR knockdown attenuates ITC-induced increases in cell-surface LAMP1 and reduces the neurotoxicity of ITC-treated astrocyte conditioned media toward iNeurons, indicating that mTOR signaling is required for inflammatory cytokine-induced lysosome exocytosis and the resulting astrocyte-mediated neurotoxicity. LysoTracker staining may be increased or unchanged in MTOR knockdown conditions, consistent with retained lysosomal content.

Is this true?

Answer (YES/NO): YES